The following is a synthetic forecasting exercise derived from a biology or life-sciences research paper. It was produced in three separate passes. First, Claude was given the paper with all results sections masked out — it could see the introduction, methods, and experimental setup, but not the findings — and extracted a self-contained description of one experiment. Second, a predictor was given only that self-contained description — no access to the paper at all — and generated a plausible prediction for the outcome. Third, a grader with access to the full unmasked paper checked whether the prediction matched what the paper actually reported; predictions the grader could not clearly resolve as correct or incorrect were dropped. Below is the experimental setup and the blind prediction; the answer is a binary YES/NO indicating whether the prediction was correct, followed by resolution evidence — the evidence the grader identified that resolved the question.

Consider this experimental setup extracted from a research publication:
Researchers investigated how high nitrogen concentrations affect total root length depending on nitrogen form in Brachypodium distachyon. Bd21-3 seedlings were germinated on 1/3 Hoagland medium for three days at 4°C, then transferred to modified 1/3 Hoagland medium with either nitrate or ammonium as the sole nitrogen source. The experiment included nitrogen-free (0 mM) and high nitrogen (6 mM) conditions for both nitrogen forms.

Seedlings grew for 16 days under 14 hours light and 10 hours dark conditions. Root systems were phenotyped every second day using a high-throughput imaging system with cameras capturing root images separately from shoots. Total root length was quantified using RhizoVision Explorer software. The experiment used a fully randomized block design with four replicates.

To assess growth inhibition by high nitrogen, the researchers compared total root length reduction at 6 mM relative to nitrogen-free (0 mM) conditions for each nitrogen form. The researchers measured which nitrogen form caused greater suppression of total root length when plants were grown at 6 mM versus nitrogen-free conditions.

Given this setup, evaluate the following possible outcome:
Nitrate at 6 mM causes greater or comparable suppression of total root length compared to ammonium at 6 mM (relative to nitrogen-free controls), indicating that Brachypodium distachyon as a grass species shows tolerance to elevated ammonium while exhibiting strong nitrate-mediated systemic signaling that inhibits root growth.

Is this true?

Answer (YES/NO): YES